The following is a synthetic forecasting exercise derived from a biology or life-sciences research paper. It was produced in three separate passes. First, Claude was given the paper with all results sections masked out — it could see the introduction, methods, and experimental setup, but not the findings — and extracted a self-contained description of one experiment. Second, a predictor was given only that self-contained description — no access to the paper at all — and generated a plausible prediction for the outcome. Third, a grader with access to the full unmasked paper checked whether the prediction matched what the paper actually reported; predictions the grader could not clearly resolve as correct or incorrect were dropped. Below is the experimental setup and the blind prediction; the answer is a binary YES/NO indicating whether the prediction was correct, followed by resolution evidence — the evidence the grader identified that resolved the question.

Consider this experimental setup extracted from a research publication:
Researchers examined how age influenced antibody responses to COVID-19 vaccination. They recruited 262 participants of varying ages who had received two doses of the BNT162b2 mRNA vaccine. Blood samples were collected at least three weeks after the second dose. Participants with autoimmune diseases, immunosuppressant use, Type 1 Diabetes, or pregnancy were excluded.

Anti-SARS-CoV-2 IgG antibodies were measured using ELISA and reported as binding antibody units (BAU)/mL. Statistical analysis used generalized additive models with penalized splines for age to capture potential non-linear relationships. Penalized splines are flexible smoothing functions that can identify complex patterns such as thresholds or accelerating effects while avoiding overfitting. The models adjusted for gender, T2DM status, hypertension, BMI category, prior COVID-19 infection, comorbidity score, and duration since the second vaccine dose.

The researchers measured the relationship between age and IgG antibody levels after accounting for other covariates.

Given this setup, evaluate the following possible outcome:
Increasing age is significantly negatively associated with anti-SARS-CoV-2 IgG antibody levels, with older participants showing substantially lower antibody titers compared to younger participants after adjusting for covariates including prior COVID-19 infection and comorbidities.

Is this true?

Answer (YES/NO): NO